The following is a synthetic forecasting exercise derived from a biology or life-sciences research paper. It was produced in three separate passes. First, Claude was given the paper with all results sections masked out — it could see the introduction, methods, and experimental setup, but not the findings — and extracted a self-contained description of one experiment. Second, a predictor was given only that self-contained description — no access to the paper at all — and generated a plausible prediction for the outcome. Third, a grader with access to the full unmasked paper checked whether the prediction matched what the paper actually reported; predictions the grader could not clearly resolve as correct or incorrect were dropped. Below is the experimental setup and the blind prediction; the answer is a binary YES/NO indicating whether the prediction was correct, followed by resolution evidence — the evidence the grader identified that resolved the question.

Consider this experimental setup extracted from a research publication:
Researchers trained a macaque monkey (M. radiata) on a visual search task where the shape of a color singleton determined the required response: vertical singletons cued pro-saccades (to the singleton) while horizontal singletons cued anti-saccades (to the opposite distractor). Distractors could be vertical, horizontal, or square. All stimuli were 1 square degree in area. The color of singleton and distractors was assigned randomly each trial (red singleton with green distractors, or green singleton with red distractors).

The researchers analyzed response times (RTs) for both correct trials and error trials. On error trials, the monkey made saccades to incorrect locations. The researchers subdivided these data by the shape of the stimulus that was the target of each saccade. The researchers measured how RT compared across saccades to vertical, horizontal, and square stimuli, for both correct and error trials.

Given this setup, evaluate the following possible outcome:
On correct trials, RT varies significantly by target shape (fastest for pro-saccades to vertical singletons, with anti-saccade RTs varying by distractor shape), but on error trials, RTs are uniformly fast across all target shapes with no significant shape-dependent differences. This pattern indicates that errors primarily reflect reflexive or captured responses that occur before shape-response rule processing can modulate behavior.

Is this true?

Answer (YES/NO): NO